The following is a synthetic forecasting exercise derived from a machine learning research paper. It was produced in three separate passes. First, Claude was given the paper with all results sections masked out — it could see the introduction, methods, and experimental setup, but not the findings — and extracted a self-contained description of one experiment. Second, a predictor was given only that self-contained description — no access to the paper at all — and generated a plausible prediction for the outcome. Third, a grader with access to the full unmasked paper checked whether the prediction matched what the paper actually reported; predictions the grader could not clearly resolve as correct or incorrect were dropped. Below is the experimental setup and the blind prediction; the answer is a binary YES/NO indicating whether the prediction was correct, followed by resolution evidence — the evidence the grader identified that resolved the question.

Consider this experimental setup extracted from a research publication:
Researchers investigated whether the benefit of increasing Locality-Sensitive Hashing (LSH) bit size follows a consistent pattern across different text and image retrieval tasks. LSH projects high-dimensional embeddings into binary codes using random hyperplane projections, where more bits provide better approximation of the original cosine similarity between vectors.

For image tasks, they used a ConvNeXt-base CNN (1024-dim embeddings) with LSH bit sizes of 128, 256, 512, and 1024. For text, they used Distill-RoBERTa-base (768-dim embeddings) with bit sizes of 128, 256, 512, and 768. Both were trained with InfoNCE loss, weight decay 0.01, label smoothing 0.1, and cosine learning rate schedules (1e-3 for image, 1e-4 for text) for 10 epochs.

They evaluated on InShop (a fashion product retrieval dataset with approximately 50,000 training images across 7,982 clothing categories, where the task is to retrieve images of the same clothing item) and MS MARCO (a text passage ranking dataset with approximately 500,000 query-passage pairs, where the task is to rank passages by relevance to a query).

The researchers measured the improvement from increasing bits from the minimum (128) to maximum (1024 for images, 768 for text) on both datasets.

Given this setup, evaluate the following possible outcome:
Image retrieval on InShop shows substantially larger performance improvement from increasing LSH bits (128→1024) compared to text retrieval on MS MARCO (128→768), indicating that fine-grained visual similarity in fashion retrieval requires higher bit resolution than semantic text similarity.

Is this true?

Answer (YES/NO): NO